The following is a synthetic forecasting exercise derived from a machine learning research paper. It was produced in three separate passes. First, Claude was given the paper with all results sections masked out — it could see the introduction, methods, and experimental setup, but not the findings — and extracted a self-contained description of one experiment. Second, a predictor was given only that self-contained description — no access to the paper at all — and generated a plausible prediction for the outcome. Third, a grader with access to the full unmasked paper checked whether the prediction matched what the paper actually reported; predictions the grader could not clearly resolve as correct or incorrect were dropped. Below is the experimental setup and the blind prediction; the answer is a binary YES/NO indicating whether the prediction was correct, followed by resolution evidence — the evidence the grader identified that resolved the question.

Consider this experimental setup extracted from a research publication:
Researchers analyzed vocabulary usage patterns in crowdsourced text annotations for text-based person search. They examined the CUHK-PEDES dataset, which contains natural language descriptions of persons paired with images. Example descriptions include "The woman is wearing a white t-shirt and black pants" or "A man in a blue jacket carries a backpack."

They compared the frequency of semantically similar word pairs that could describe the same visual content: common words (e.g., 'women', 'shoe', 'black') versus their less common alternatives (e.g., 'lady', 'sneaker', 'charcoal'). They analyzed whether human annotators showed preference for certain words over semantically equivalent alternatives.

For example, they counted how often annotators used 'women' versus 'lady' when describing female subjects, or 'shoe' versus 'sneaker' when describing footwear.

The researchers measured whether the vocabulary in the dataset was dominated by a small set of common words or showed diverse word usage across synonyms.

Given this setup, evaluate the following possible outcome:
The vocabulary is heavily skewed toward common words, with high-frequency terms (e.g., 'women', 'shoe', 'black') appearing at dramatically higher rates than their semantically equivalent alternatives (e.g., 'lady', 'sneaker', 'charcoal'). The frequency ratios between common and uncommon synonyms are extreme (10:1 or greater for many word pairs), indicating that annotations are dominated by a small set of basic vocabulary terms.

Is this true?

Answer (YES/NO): YES